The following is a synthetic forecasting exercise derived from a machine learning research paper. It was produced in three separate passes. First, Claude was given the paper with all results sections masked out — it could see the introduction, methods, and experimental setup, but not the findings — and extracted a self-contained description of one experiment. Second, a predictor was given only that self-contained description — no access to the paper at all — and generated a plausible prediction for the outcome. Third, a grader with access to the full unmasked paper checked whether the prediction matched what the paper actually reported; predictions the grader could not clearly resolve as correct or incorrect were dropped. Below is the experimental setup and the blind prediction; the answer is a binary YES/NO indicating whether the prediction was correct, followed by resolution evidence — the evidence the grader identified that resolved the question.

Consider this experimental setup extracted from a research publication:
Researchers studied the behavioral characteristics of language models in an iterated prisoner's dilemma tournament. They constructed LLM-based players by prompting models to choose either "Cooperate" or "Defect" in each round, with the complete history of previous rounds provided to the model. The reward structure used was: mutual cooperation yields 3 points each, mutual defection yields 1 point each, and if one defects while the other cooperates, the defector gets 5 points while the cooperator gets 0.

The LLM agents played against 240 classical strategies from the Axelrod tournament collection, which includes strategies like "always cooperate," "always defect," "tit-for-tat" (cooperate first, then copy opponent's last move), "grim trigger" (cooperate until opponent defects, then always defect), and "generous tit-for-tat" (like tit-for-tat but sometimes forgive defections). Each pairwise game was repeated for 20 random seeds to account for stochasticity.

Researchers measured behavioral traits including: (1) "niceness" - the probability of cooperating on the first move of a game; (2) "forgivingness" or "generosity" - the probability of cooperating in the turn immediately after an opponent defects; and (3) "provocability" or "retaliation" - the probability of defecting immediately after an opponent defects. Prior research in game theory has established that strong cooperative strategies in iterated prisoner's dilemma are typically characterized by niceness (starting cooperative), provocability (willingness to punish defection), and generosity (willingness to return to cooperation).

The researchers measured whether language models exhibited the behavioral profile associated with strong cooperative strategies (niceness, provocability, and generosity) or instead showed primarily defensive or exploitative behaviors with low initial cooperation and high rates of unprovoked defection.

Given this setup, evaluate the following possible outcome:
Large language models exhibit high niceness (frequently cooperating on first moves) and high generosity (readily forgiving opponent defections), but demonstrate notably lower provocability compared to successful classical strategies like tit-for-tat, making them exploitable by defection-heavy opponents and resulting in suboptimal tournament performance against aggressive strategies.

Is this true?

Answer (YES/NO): NO